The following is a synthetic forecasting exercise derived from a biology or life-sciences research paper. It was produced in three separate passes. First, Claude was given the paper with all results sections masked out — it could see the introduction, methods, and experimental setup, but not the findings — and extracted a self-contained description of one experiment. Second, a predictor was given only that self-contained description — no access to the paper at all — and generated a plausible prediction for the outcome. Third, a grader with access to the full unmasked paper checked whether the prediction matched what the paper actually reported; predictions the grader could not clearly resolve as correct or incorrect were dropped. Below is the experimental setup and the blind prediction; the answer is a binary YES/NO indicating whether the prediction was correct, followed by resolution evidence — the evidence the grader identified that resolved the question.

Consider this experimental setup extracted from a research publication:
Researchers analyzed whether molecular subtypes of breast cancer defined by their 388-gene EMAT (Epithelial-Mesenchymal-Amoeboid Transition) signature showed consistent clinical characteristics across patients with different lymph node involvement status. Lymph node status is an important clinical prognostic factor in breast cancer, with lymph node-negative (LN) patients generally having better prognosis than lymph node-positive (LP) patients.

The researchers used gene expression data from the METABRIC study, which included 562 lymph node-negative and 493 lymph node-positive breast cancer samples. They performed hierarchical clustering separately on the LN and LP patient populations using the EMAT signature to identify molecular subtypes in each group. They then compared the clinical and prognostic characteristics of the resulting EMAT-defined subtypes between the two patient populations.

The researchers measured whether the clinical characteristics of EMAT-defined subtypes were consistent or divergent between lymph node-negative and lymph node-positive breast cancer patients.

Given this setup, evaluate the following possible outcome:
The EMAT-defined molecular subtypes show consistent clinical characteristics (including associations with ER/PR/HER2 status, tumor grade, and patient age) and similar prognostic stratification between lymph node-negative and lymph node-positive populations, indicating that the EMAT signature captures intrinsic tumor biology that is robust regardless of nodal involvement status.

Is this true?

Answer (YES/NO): NO